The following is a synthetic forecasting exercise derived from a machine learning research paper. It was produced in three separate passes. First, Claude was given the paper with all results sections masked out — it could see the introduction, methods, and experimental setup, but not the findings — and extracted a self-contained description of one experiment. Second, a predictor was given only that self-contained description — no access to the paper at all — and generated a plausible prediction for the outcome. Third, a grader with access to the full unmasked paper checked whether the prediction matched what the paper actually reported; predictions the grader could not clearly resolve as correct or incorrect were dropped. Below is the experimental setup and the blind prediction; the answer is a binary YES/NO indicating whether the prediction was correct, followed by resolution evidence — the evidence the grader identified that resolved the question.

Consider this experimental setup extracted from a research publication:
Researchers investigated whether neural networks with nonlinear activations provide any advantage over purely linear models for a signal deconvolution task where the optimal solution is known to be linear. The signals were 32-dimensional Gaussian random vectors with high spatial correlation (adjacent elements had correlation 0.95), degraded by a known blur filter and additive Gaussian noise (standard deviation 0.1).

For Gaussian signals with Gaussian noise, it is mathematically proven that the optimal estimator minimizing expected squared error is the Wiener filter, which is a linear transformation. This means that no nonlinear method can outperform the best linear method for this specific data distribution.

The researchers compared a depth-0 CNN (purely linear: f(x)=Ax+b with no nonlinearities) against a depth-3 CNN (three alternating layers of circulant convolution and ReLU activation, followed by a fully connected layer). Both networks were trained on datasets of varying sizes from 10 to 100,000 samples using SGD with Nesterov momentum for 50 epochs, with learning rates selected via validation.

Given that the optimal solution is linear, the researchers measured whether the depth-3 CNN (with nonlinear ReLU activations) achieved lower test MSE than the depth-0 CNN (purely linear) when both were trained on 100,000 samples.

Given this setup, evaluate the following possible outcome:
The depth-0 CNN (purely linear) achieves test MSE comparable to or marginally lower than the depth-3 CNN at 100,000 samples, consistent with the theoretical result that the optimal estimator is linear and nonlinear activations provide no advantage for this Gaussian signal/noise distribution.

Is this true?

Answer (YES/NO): YES